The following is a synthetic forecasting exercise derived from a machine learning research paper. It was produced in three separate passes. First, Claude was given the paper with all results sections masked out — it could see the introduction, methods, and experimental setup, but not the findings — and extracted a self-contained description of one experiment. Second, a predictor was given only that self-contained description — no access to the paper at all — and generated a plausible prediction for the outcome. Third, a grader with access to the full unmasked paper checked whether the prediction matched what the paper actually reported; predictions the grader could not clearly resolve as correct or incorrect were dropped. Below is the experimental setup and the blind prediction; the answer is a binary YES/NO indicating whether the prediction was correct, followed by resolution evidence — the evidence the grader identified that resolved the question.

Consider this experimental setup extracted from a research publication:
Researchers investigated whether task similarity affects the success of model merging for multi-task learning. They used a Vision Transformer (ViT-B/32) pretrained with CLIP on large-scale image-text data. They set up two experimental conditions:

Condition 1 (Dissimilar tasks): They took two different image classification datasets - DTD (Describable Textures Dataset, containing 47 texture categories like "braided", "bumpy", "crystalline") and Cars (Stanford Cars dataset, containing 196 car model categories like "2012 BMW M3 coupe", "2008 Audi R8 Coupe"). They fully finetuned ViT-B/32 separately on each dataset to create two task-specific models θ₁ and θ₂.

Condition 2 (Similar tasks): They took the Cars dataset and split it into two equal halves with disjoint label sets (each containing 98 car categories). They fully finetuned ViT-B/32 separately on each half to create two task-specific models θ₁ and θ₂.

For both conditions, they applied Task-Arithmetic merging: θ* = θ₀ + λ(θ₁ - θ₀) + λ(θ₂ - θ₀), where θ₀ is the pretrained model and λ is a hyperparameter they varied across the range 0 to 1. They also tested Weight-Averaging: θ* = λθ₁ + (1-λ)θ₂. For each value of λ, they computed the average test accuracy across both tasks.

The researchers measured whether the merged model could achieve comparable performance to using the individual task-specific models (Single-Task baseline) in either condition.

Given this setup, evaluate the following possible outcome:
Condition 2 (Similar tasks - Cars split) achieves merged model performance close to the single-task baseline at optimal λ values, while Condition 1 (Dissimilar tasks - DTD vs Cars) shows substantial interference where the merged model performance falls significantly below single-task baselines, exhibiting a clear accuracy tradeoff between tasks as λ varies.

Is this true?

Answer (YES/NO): NO